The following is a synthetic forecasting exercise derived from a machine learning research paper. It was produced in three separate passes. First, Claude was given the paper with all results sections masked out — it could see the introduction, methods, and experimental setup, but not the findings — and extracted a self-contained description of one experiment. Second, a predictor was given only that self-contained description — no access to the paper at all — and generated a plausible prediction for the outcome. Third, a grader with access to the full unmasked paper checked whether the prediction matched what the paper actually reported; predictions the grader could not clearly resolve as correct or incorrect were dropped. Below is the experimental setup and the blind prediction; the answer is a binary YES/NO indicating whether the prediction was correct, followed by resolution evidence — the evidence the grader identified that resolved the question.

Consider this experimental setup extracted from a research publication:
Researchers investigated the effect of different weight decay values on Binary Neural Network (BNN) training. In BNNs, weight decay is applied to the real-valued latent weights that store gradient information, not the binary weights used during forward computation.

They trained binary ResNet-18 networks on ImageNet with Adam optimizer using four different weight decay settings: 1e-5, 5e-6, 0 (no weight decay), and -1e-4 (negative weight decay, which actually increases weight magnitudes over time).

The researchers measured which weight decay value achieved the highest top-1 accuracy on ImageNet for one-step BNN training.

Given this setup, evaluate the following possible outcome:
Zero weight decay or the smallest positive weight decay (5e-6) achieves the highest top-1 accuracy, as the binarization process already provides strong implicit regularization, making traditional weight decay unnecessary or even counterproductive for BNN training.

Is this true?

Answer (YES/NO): YES